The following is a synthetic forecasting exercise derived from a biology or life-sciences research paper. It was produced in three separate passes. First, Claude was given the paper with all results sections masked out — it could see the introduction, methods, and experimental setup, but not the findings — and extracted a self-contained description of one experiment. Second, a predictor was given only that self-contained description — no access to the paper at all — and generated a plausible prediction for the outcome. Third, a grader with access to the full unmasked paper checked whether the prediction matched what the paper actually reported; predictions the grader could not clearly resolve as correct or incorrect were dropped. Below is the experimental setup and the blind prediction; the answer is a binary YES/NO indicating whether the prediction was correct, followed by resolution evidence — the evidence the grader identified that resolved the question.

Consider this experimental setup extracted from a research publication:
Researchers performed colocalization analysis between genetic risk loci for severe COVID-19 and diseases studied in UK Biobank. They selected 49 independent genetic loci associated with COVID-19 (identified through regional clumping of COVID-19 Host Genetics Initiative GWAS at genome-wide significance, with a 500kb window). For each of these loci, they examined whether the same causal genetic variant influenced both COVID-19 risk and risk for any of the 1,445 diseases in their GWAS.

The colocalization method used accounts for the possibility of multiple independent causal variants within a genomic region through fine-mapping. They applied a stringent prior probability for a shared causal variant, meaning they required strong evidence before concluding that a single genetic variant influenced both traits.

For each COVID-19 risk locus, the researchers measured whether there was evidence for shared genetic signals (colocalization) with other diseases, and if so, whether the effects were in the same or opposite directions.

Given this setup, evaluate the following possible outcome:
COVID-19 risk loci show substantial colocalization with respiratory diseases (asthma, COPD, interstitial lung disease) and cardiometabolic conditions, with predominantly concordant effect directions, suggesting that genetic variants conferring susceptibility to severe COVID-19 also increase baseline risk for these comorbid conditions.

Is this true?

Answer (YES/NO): NO